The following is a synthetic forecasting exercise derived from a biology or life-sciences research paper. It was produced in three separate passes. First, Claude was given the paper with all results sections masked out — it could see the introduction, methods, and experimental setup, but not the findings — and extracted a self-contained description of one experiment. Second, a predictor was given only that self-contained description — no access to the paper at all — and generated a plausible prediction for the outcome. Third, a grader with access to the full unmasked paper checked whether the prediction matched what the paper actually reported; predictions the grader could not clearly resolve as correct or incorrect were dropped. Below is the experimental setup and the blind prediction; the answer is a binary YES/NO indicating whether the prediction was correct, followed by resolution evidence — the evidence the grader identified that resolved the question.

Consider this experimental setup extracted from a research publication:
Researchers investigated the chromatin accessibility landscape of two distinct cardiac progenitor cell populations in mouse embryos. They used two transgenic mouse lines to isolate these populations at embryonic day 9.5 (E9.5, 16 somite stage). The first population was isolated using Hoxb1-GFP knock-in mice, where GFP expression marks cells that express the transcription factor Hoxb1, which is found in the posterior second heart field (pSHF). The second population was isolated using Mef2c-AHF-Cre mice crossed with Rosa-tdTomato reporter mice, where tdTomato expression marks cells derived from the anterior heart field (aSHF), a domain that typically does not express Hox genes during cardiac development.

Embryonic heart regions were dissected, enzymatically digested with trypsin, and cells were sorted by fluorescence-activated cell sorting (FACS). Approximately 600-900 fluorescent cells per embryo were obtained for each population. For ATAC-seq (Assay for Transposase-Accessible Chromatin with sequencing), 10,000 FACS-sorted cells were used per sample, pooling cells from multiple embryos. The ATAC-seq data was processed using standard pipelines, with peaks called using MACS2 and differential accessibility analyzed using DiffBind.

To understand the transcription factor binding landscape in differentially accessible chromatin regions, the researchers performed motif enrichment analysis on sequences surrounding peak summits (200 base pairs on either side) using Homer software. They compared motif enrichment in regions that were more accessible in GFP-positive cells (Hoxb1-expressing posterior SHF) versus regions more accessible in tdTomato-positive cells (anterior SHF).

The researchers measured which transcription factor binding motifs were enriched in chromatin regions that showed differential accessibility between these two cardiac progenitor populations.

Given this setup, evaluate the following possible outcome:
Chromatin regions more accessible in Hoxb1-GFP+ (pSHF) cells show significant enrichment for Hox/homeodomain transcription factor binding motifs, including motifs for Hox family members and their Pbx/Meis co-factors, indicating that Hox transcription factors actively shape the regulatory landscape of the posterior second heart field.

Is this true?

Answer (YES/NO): YES